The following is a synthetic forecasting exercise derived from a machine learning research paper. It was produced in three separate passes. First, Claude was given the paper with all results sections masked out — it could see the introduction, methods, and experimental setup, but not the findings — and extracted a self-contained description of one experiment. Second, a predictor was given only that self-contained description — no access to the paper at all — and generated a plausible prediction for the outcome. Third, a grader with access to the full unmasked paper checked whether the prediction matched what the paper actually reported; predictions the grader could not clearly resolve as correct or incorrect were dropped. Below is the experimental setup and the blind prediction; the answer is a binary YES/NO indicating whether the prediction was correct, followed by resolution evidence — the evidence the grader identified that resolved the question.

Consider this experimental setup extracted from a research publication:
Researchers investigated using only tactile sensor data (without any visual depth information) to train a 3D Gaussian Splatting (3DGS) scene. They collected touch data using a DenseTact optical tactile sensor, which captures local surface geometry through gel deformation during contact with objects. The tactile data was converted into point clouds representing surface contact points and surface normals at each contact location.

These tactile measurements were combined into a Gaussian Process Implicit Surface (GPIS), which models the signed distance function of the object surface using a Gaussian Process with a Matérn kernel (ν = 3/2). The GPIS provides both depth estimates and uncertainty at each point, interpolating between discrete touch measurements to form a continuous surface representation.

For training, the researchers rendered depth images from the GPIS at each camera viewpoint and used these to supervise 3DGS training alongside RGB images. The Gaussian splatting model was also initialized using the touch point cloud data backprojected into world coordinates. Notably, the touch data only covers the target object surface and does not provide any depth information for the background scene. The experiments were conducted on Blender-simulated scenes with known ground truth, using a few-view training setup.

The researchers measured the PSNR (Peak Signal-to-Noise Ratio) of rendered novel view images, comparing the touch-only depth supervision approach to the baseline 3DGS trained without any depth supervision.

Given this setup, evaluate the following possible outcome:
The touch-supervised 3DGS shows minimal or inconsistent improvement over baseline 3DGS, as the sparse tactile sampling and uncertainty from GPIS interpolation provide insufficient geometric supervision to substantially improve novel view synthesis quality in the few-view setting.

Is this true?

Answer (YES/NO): NO